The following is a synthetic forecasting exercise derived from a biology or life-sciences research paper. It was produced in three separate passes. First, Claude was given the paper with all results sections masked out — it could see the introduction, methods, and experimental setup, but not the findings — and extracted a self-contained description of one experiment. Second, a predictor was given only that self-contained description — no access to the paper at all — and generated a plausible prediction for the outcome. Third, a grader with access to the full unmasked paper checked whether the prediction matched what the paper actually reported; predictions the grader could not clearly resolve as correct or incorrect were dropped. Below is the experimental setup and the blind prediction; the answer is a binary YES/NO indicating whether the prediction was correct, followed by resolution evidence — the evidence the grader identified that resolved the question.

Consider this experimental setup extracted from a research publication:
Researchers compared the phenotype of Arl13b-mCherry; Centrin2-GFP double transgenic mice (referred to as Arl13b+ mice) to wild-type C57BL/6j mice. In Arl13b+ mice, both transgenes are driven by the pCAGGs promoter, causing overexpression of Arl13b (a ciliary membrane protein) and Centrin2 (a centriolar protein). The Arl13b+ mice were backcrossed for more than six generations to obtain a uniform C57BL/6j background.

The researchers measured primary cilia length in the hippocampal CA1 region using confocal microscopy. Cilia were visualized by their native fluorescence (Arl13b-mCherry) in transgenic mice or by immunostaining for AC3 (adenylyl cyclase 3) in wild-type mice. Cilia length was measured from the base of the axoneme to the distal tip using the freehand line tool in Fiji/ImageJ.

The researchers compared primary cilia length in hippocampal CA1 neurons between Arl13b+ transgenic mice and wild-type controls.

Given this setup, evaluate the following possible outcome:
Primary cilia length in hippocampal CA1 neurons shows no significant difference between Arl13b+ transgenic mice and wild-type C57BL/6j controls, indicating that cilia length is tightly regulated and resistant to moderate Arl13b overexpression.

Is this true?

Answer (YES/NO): NO